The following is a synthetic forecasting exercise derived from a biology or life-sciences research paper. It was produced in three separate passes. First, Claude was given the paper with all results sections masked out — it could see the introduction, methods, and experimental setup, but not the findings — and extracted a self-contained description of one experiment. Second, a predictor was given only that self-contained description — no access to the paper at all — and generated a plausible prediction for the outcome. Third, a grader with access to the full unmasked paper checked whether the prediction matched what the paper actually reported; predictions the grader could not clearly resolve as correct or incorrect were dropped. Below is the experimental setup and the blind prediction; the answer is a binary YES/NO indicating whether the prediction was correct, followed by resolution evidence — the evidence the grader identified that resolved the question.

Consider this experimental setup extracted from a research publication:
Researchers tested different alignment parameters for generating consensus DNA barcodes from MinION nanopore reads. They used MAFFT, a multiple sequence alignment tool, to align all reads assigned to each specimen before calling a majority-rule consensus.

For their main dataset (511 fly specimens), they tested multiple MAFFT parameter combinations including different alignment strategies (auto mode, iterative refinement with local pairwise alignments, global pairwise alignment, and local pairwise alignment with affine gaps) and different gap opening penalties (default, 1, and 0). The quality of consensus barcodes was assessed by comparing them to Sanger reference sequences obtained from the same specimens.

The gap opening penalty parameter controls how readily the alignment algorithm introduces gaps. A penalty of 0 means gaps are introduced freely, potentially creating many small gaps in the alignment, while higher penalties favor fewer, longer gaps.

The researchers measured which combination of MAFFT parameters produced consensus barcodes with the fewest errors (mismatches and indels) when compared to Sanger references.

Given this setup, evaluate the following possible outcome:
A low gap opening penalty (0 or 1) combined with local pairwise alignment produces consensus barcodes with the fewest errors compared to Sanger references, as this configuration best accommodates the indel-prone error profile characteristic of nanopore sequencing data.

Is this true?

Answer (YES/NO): NO